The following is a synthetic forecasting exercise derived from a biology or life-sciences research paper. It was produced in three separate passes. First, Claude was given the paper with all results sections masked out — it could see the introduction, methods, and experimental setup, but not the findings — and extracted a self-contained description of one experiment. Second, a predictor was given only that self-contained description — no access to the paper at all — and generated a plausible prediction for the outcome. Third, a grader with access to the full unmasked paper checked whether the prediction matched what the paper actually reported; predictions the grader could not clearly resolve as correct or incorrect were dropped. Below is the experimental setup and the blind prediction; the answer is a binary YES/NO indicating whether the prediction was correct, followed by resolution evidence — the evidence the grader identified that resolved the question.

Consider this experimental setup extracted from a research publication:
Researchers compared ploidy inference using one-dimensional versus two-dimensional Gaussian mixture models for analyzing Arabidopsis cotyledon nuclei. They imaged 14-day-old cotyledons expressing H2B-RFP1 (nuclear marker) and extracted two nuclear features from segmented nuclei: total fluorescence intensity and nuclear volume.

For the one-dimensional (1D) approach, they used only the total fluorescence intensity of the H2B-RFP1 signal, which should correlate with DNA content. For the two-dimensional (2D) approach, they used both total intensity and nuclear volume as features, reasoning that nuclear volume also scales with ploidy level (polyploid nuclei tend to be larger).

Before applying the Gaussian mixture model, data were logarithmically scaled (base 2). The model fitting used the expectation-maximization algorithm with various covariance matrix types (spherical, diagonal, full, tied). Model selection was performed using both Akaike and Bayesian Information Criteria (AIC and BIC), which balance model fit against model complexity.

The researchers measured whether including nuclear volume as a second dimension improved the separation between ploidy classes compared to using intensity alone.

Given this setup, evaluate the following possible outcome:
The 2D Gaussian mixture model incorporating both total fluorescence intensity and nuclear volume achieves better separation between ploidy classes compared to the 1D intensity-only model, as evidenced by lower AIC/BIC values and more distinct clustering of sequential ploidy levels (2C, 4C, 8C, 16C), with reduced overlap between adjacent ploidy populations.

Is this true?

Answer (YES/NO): NO